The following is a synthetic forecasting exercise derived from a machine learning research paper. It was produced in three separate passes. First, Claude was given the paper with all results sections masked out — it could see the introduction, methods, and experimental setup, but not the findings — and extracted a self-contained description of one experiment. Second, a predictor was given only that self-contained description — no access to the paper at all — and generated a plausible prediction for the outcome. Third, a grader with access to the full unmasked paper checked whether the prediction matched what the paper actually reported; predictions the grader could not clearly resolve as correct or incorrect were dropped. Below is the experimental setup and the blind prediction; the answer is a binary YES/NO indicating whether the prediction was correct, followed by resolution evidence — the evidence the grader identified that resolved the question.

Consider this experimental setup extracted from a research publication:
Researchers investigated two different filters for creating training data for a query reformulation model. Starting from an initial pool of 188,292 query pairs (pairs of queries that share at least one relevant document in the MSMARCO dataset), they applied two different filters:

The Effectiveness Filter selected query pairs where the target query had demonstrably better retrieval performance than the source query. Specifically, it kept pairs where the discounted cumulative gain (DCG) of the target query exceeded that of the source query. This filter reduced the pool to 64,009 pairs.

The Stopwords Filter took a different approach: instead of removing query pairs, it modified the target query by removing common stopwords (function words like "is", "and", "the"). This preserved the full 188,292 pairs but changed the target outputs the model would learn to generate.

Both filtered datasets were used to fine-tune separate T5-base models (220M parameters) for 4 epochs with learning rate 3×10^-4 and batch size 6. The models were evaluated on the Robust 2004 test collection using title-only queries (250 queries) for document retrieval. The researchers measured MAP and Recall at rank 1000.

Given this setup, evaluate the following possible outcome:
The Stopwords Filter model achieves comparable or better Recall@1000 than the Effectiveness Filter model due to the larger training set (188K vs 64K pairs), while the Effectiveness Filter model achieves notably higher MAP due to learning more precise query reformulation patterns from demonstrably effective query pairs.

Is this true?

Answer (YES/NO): NO